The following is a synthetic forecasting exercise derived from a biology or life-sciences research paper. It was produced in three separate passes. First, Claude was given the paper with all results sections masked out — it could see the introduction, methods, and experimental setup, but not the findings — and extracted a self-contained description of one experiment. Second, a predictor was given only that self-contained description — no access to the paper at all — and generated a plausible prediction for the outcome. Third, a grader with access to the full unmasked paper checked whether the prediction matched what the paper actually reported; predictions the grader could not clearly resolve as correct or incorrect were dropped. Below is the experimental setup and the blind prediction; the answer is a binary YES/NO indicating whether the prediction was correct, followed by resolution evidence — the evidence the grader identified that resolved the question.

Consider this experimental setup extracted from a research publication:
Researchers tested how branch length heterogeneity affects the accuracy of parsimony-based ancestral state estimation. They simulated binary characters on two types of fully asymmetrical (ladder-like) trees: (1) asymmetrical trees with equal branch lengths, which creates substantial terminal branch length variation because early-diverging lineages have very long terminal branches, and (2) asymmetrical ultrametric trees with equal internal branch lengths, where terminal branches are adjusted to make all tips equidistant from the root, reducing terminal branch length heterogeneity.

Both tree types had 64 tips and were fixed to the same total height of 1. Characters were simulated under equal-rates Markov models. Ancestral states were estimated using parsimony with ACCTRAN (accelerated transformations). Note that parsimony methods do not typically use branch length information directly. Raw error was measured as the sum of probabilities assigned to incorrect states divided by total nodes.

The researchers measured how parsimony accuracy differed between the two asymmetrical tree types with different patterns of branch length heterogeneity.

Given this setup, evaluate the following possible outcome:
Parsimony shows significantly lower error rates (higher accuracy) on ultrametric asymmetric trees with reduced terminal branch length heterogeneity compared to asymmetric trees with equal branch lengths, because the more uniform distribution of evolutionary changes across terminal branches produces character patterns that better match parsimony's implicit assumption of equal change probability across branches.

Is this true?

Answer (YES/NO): NO